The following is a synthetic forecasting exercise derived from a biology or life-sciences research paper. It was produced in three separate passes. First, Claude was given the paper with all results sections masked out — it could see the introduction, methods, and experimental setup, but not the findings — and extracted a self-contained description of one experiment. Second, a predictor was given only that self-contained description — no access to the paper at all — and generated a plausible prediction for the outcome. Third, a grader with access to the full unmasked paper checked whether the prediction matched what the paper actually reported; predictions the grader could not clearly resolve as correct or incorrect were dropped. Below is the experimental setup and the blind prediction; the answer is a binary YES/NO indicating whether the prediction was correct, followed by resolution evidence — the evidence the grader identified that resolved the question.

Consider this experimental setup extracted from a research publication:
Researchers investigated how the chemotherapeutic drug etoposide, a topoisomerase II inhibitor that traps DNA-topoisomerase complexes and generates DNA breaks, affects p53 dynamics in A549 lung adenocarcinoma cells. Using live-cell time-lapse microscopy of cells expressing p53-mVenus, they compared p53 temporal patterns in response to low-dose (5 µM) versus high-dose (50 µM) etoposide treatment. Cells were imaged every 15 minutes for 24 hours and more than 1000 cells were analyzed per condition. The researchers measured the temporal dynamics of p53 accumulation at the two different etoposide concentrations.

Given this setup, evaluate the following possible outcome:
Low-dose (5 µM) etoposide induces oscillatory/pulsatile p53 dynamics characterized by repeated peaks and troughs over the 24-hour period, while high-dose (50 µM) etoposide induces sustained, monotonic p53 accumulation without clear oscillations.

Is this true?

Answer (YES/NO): NO